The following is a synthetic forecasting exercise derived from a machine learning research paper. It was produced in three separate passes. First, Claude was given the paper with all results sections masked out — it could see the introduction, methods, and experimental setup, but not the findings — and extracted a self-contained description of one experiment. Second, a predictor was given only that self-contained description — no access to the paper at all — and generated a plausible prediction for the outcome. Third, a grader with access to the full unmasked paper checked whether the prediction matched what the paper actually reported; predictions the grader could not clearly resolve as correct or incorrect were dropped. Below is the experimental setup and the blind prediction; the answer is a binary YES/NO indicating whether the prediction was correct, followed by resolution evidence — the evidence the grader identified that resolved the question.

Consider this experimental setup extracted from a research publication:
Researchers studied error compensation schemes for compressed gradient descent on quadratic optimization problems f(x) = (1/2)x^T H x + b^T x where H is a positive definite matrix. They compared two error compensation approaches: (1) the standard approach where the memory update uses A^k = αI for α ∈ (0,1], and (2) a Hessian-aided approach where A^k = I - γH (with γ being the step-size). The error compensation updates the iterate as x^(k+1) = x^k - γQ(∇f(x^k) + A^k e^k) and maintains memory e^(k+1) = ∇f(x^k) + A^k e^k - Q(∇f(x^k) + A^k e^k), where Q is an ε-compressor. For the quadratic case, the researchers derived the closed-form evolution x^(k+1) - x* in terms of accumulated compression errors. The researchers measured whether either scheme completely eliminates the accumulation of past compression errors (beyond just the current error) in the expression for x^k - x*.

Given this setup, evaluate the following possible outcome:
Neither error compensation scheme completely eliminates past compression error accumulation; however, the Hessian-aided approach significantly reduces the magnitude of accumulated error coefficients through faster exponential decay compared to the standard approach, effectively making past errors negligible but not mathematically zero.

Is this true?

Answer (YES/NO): NO